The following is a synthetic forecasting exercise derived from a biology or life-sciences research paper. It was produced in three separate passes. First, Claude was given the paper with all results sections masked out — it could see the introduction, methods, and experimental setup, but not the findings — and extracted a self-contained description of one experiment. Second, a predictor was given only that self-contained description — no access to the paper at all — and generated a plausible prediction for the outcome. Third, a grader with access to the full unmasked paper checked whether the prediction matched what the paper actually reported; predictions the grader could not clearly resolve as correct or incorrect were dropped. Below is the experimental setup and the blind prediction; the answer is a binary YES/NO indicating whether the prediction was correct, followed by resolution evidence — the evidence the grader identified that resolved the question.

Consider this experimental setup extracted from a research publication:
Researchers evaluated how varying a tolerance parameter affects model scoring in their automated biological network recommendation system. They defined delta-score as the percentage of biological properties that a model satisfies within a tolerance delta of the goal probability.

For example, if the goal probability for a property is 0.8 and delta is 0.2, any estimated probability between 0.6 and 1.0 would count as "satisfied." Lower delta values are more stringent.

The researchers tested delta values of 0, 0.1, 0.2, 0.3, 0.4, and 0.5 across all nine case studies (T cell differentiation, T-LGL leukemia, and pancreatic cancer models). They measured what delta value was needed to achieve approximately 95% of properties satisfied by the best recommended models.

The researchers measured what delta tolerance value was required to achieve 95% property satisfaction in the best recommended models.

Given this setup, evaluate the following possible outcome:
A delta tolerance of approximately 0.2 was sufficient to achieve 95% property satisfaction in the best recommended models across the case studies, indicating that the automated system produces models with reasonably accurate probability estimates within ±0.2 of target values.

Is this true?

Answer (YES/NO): NO